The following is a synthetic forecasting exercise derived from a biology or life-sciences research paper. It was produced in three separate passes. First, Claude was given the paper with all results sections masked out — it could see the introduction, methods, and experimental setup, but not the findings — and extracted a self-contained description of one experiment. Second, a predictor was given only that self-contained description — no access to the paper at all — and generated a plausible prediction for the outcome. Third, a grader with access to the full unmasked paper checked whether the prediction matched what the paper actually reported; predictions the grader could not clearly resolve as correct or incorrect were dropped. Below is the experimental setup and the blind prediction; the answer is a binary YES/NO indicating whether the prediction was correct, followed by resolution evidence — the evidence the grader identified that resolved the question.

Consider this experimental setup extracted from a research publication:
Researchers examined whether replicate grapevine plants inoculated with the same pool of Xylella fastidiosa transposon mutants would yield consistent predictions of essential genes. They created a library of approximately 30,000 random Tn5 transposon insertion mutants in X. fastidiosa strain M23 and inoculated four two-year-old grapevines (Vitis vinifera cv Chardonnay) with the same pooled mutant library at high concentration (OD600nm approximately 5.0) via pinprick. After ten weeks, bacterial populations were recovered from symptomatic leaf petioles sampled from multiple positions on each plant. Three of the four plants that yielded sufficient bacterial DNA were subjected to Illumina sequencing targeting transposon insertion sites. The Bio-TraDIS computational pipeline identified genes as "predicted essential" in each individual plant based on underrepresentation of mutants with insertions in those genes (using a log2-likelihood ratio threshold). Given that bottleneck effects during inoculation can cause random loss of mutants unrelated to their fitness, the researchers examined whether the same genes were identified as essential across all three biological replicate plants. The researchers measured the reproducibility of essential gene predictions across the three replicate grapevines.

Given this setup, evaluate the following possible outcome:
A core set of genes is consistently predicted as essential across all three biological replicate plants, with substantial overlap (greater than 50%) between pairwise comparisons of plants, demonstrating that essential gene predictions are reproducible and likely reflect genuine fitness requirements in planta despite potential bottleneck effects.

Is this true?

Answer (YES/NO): NO